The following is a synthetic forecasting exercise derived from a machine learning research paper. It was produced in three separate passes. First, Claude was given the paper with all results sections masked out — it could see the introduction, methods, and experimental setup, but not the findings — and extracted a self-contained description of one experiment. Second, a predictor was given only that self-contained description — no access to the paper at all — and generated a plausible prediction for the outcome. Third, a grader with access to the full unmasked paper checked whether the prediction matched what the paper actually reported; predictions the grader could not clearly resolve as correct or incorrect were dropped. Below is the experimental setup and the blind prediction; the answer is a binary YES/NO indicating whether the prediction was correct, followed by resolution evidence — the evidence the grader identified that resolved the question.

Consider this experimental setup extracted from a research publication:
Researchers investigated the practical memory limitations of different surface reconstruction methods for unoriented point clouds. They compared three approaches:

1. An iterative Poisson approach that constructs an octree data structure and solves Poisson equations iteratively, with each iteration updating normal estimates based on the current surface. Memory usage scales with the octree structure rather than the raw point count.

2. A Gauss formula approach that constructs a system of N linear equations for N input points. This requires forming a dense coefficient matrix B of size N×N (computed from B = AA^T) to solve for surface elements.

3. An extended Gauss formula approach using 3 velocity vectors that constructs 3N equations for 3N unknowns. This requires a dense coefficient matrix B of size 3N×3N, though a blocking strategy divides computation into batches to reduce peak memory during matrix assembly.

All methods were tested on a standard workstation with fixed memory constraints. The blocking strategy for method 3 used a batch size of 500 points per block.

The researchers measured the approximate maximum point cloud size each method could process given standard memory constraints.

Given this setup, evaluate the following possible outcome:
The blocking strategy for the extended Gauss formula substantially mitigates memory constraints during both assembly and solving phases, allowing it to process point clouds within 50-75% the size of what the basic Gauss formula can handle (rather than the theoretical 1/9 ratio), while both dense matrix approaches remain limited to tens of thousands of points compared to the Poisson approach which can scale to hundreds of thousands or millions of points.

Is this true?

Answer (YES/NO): NO